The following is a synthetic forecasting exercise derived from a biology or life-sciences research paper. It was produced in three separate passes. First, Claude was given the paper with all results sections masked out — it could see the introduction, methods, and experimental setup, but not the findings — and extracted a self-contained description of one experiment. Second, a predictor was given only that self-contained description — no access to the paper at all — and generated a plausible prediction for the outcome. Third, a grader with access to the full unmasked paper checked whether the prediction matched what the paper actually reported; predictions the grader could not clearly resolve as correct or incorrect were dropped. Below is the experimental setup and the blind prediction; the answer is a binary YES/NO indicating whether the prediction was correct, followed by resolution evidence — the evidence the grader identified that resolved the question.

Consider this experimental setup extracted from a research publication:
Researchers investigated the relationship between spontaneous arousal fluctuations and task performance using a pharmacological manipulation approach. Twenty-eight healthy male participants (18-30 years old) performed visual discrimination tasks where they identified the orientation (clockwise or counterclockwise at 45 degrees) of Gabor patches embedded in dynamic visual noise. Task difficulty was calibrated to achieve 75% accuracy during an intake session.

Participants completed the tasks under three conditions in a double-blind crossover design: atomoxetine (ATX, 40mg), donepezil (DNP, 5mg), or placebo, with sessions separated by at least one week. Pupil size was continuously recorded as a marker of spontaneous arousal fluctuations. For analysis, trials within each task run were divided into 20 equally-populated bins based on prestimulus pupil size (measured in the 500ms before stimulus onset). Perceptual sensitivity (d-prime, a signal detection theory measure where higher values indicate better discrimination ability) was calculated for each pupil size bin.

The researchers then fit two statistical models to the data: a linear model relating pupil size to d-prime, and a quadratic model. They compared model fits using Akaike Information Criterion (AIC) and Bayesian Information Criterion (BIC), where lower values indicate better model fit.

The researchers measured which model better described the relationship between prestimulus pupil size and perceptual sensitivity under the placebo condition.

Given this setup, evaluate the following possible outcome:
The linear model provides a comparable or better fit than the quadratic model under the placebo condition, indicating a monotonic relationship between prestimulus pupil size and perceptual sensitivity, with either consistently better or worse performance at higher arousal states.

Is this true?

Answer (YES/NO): NO